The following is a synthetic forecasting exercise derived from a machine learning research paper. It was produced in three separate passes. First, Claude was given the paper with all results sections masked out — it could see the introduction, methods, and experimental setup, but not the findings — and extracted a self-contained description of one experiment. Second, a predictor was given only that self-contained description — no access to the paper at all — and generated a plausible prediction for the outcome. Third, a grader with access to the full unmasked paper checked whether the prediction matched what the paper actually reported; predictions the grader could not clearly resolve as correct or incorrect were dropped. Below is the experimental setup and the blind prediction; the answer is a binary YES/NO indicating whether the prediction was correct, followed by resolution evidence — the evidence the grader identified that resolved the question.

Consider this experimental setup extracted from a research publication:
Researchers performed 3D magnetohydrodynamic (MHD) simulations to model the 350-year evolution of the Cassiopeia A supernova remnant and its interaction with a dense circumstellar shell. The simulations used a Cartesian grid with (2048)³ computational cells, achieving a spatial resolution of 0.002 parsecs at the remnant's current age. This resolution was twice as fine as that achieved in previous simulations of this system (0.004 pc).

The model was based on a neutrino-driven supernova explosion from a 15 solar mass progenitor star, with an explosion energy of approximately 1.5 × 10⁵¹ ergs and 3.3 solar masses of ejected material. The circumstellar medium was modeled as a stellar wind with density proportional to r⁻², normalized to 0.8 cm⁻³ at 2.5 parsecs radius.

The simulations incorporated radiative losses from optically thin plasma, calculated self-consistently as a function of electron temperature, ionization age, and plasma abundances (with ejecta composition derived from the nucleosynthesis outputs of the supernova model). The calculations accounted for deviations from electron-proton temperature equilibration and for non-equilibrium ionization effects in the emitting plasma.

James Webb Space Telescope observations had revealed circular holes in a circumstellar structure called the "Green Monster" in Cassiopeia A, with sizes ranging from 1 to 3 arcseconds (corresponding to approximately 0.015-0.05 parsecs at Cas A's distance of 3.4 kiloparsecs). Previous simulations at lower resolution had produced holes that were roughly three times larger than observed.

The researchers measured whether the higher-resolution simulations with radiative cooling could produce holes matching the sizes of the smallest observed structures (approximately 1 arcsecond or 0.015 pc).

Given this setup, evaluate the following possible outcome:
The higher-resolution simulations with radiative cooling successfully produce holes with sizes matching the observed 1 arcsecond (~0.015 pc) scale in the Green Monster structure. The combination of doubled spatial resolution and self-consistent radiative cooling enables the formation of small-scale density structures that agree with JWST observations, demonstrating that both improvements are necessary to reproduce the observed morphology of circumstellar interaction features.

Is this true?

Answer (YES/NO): NO